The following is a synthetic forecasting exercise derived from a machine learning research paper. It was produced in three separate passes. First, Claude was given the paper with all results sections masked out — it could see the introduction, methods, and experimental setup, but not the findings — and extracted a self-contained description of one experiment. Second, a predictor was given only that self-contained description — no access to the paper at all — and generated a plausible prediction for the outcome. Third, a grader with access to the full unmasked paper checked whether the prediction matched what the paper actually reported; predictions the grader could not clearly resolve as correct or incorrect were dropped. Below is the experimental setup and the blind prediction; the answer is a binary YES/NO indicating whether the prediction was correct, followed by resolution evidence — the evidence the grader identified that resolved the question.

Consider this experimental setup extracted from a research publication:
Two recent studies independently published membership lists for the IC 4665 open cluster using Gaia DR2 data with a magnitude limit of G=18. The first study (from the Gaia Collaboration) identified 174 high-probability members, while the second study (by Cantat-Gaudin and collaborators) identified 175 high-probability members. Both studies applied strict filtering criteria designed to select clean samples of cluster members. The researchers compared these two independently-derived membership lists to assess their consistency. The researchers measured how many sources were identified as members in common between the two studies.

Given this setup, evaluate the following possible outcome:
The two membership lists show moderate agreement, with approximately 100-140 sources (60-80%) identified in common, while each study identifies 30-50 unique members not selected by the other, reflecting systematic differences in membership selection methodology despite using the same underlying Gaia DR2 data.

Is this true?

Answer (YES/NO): NO